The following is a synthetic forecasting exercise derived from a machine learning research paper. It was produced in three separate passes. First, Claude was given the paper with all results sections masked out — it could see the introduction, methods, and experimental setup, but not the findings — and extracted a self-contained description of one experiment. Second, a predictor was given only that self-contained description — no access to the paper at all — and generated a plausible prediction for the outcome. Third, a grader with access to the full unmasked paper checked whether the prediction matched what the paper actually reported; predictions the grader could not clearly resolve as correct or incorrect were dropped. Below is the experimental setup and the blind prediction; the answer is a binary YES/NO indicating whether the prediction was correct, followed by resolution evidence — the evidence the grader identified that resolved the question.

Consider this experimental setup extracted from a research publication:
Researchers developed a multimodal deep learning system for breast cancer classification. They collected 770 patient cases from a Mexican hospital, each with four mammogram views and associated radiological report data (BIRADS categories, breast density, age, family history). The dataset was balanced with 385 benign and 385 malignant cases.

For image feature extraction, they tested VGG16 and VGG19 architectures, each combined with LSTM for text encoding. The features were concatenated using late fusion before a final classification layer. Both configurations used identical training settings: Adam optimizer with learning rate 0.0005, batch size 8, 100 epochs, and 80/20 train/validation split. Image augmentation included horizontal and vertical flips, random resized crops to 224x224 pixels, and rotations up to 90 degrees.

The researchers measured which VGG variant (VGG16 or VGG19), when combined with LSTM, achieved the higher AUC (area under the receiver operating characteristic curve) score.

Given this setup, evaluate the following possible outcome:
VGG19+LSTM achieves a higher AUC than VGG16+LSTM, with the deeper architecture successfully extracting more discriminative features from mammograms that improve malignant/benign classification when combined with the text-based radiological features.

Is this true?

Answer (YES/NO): NO